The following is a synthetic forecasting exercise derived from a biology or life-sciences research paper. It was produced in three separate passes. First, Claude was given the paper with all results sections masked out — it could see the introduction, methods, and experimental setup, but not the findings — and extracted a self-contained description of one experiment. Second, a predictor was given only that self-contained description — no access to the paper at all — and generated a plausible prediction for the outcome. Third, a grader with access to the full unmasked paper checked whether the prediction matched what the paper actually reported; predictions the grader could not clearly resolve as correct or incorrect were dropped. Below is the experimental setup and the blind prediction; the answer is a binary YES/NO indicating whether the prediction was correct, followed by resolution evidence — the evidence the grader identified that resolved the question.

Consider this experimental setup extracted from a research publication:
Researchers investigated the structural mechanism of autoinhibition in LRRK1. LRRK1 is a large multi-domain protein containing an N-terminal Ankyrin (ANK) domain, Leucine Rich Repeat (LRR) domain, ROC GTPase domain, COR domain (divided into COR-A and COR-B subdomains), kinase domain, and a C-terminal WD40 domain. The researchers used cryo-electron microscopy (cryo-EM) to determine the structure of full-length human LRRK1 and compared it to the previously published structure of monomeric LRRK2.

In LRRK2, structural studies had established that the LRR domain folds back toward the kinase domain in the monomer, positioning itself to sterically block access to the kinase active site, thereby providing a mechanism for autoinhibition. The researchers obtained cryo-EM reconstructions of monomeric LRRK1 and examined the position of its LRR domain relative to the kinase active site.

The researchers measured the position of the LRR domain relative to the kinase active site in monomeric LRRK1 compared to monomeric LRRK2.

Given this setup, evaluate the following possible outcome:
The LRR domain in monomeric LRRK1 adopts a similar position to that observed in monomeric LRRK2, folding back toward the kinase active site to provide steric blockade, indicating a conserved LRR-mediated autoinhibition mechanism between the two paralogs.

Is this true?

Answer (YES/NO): NO